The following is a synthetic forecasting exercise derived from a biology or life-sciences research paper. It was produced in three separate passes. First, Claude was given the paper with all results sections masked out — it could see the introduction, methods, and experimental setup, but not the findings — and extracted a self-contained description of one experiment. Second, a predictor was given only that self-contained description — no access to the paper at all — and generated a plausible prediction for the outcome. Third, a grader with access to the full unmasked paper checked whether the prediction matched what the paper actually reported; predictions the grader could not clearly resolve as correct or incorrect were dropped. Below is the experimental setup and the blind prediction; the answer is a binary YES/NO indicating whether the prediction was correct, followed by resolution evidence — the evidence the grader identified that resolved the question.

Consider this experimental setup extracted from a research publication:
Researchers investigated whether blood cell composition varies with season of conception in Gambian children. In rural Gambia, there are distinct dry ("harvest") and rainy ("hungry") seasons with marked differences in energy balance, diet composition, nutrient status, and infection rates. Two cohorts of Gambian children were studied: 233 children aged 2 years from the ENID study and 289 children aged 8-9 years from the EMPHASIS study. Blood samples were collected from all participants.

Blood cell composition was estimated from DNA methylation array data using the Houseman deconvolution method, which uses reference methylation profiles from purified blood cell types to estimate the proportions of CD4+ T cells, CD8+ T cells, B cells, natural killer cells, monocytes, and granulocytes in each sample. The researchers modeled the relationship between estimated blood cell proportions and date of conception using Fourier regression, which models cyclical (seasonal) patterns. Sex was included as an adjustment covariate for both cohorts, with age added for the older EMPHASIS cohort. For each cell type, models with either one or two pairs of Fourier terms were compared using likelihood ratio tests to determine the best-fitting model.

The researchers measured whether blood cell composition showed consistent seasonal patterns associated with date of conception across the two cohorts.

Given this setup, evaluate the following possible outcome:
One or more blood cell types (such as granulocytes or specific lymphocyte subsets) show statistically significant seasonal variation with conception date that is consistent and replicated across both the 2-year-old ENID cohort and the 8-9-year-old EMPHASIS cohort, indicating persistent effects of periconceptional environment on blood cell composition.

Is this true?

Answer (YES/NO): NO